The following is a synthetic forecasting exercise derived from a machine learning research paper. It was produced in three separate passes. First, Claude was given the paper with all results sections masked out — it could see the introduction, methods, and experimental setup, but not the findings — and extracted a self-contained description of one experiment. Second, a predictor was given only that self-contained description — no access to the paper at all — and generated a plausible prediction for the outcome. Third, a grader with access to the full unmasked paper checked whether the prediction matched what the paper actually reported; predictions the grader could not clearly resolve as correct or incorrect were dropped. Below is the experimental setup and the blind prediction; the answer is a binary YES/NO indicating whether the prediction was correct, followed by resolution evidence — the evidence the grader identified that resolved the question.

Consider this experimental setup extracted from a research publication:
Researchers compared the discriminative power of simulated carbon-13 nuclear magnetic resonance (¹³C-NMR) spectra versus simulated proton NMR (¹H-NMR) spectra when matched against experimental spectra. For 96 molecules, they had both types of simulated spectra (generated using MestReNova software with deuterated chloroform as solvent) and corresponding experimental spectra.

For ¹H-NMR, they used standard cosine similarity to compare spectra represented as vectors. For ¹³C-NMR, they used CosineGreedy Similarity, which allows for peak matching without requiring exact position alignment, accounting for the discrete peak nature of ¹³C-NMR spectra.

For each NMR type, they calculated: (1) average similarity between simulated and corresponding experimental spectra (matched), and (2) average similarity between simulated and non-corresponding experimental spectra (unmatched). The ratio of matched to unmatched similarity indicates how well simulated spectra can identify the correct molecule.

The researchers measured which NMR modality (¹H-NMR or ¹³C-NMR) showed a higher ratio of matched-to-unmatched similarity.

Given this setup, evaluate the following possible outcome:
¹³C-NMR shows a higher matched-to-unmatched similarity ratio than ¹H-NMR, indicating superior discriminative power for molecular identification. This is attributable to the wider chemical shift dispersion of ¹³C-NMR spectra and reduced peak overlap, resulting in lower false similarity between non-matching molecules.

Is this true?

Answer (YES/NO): YES